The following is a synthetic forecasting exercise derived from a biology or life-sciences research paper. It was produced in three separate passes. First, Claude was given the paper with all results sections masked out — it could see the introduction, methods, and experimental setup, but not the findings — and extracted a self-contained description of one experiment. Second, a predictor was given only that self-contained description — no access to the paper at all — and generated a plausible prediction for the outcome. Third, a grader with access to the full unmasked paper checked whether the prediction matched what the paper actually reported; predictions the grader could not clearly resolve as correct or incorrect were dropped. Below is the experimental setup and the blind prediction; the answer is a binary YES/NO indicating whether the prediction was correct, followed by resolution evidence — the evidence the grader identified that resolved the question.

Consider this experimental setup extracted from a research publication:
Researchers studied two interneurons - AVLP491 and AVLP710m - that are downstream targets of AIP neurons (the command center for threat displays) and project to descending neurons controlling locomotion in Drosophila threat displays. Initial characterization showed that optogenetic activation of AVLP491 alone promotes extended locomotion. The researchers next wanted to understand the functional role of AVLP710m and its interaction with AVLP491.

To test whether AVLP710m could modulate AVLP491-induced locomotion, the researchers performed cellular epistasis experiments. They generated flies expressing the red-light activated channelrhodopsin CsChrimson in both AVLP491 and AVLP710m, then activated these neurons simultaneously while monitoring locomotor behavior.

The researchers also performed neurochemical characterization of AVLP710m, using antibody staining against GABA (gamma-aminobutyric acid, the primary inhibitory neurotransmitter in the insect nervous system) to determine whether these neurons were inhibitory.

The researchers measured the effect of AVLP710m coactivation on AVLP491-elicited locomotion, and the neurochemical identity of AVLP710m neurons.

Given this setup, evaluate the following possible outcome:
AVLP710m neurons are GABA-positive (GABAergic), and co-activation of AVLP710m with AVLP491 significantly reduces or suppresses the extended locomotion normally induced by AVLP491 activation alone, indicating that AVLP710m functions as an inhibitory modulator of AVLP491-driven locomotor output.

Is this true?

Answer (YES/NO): YES